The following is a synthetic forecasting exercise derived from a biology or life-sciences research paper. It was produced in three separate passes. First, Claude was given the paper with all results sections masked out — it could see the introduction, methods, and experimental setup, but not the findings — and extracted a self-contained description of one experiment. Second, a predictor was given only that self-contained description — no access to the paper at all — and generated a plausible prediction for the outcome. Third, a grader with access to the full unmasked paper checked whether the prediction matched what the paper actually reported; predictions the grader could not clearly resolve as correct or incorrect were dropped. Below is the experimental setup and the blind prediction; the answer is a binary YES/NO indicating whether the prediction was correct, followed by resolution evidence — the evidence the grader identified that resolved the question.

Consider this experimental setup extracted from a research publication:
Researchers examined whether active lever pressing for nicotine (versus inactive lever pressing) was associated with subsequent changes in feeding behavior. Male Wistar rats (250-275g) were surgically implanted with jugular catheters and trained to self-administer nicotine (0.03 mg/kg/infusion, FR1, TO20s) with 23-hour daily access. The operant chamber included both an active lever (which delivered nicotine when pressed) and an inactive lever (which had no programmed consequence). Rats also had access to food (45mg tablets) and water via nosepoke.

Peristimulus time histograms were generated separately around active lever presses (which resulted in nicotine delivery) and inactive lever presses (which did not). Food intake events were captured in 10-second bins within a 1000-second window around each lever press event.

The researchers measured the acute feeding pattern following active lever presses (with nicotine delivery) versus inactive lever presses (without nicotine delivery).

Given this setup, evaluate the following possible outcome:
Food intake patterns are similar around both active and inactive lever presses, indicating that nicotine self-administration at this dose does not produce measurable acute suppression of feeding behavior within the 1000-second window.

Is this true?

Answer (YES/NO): NO